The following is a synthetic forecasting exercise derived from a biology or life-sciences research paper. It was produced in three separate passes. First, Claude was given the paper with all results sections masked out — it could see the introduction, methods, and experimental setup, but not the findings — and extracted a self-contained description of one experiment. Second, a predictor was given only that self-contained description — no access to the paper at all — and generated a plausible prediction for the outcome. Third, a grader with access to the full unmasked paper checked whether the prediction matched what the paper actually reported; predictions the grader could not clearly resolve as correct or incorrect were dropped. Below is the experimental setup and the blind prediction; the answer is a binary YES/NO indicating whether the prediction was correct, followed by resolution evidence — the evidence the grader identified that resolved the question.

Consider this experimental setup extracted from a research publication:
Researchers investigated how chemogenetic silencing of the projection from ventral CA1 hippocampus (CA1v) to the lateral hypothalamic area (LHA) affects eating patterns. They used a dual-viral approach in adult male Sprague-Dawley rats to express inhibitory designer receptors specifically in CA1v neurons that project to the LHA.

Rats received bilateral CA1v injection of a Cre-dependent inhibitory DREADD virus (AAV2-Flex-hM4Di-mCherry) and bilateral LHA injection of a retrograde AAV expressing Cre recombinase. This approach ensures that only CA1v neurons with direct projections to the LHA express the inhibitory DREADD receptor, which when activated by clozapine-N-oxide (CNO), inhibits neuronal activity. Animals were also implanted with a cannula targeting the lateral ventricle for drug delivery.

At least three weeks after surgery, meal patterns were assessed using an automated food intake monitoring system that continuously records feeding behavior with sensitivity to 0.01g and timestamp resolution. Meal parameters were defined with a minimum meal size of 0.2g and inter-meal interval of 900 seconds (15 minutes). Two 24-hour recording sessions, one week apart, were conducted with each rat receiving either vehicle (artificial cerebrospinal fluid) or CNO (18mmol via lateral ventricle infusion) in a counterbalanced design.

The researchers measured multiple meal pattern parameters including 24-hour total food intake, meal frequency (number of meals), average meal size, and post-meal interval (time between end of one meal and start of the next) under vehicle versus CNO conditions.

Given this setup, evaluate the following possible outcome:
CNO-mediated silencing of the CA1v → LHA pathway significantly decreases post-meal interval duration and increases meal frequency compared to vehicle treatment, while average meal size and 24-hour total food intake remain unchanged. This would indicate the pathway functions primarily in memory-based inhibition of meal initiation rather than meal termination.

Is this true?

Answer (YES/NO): NO